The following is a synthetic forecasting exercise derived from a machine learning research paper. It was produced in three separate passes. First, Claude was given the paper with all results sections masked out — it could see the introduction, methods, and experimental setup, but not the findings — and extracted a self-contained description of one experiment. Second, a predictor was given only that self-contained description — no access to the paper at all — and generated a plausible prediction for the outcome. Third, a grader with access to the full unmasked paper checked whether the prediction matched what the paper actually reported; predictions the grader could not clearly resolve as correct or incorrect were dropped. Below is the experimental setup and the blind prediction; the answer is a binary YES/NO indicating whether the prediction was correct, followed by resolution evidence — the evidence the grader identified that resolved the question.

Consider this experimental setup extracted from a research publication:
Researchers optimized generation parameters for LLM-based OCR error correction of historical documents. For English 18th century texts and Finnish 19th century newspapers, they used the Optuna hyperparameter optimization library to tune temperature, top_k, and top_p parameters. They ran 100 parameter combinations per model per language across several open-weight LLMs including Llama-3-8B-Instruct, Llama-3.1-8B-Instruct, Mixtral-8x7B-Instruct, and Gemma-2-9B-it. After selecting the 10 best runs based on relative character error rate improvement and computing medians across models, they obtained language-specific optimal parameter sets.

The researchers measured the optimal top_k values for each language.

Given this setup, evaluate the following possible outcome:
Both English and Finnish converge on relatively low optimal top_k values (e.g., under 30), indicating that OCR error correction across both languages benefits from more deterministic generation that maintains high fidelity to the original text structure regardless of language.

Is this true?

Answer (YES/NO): NO